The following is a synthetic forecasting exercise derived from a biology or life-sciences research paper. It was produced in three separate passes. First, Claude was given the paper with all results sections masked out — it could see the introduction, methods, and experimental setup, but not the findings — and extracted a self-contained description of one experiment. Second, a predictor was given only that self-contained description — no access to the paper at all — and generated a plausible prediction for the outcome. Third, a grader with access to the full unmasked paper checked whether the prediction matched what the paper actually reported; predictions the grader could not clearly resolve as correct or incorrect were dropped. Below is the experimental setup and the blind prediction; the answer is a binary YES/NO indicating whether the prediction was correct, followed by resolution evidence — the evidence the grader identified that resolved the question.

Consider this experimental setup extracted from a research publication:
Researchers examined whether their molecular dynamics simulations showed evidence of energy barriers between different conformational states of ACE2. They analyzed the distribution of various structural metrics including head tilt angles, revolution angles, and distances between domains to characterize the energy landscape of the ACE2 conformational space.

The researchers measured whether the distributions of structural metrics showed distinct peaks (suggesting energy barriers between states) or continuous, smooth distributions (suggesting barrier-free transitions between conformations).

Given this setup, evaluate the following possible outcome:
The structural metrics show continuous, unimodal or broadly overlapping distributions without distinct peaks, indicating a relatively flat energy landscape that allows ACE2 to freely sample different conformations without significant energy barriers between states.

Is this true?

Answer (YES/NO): YES